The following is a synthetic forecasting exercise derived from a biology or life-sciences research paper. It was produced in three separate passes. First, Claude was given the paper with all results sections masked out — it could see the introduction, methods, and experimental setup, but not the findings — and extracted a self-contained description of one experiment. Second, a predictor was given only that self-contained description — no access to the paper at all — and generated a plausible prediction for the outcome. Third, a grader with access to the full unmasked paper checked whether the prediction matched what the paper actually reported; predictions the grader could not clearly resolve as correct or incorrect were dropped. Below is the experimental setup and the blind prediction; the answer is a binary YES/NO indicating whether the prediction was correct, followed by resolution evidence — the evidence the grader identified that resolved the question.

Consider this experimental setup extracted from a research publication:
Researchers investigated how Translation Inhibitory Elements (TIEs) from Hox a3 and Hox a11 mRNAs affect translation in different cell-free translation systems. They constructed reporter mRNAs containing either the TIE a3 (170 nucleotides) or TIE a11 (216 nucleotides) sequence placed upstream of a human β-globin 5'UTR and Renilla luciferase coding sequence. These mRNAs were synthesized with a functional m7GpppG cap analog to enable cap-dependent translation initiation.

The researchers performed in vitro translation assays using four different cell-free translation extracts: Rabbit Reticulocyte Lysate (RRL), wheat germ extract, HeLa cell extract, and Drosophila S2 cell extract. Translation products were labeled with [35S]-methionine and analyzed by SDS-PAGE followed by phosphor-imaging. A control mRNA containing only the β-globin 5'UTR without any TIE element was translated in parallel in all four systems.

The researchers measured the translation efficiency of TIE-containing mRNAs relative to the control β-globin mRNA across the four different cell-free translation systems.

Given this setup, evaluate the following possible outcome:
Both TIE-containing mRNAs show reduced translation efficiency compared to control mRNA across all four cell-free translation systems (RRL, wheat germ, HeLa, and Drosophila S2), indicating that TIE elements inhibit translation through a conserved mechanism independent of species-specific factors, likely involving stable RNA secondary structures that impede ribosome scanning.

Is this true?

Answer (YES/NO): NO